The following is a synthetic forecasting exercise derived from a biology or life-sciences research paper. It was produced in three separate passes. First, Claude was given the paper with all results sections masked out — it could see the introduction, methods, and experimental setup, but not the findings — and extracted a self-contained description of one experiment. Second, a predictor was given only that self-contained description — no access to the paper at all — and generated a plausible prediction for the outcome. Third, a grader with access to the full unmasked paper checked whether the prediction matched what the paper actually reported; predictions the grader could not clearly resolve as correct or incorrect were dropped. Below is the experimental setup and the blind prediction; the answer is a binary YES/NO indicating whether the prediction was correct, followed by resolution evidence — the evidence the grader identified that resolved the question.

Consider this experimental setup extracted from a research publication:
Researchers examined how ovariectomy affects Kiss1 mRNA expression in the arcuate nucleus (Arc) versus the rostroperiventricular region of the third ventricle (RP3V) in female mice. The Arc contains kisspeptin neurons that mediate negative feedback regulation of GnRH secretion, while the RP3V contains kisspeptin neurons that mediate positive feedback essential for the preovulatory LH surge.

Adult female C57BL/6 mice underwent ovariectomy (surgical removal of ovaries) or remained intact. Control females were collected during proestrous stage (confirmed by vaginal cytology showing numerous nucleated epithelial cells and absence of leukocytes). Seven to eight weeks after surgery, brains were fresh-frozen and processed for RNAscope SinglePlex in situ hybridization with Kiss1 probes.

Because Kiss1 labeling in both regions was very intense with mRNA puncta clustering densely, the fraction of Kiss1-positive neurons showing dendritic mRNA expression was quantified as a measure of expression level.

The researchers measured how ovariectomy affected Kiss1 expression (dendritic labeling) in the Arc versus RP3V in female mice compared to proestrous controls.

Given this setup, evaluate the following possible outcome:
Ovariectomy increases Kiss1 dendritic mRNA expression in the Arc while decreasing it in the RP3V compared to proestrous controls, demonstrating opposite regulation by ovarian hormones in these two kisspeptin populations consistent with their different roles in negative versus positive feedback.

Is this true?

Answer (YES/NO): YES